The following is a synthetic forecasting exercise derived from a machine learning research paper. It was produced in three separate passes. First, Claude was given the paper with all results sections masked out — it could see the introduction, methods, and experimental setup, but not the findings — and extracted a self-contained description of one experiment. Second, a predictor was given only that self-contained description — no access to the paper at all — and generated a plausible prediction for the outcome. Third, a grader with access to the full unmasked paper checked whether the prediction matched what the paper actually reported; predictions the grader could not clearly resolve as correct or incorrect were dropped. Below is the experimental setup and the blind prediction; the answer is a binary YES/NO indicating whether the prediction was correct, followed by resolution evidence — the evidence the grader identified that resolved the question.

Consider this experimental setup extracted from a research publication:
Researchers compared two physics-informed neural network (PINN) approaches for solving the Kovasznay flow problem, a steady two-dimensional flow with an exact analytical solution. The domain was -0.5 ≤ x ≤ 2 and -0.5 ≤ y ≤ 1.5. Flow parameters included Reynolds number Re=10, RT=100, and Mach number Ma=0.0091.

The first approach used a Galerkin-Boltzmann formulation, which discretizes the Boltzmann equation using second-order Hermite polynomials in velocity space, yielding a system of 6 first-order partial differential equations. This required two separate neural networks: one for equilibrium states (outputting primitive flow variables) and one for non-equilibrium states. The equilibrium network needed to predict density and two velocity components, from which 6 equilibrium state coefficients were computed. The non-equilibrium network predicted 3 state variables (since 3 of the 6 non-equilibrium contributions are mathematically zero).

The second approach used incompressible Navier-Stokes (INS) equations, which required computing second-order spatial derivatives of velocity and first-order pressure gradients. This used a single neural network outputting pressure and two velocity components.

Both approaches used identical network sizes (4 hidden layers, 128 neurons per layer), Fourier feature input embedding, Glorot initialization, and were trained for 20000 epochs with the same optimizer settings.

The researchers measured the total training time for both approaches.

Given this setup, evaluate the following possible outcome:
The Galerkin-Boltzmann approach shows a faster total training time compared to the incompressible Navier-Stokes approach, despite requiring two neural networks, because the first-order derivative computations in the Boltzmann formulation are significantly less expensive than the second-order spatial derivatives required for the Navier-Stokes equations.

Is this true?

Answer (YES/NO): NO